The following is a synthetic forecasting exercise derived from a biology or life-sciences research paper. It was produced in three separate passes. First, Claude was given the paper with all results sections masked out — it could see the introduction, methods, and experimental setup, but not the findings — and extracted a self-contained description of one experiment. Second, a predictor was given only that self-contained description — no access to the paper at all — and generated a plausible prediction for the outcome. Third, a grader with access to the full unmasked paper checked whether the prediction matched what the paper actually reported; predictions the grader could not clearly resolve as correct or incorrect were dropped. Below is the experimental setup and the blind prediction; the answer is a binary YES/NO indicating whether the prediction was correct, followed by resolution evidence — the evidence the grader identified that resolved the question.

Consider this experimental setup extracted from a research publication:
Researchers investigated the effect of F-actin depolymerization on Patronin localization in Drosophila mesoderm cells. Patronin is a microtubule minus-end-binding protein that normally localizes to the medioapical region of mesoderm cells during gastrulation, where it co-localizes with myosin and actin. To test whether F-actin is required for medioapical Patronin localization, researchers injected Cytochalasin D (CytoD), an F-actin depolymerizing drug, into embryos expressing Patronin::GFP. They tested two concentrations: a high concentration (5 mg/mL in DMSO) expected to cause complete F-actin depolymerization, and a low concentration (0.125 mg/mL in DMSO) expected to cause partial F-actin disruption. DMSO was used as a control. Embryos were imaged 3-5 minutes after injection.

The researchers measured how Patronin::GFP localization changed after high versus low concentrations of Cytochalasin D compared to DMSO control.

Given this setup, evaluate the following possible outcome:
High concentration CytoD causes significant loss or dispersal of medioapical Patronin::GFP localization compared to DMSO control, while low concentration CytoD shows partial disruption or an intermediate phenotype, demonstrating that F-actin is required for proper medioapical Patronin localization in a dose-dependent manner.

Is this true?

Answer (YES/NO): NO